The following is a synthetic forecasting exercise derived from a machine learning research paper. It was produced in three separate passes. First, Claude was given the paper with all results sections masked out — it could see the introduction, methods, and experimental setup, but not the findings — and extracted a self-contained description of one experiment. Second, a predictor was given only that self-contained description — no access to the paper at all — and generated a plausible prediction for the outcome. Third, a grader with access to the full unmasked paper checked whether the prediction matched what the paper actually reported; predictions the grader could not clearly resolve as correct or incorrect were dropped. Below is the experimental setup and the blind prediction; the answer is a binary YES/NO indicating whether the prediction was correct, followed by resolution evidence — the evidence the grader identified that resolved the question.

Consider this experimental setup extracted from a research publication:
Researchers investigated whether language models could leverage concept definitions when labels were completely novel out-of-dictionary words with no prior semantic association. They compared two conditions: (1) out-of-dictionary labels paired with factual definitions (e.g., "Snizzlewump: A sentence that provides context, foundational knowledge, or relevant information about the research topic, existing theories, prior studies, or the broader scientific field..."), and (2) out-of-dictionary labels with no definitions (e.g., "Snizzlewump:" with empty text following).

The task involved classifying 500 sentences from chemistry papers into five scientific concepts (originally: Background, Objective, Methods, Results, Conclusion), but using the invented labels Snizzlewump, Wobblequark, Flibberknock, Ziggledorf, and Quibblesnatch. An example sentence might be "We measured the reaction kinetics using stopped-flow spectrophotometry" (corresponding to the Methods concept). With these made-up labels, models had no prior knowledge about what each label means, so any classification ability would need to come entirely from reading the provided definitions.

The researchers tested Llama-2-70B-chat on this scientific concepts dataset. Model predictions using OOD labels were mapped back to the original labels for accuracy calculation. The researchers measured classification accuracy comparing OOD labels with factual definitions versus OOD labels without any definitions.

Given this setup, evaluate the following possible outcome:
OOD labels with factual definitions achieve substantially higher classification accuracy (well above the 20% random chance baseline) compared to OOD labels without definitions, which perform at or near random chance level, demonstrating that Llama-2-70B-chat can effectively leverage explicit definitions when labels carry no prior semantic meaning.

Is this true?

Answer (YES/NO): YES